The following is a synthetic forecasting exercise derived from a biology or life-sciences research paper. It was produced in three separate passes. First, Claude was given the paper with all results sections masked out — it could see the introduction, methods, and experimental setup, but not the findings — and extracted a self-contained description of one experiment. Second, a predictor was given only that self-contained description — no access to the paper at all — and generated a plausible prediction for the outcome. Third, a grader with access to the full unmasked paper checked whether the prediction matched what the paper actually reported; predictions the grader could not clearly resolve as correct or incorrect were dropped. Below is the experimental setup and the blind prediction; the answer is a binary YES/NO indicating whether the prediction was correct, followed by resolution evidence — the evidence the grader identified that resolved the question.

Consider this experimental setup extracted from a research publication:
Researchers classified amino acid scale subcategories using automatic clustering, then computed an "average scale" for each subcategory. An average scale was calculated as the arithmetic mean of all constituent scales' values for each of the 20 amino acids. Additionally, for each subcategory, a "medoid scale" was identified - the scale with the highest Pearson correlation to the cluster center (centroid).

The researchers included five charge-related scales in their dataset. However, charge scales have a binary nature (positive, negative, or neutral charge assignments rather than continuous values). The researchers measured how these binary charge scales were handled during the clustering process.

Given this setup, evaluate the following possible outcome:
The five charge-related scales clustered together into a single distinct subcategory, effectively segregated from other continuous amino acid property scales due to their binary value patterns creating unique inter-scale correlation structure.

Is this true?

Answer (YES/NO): NO